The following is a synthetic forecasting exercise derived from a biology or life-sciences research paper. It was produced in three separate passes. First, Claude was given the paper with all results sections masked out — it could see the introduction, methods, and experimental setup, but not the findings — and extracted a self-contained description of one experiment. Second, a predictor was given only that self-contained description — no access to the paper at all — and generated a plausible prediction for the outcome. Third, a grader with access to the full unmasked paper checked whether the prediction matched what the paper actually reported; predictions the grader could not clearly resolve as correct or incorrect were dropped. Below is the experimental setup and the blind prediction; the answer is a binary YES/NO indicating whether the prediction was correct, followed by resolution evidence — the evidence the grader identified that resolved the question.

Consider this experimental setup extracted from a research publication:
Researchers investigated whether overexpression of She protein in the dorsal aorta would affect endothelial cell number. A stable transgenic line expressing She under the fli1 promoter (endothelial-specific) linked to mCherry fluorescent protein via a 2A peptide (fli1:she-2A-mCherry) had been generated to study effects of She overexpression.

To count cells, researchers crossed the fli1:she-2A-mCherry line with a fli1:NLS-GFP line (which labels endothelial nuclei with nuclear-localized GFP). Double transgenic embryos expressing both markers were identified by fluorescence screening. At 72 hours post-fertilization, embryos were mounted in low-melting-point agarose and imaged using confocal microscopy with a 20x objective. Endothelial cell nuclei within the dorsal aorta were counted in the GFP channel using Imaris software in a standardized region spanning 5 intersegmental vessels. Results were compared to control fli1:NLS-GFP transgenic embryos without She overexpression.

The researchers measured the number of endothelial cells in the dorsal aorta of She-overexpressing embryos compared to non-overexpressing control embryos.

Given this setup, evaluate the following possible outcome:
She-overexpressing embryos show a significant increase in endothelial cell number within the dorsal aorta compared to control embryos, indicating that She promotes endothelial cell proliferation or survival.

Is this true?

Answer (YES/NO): NO